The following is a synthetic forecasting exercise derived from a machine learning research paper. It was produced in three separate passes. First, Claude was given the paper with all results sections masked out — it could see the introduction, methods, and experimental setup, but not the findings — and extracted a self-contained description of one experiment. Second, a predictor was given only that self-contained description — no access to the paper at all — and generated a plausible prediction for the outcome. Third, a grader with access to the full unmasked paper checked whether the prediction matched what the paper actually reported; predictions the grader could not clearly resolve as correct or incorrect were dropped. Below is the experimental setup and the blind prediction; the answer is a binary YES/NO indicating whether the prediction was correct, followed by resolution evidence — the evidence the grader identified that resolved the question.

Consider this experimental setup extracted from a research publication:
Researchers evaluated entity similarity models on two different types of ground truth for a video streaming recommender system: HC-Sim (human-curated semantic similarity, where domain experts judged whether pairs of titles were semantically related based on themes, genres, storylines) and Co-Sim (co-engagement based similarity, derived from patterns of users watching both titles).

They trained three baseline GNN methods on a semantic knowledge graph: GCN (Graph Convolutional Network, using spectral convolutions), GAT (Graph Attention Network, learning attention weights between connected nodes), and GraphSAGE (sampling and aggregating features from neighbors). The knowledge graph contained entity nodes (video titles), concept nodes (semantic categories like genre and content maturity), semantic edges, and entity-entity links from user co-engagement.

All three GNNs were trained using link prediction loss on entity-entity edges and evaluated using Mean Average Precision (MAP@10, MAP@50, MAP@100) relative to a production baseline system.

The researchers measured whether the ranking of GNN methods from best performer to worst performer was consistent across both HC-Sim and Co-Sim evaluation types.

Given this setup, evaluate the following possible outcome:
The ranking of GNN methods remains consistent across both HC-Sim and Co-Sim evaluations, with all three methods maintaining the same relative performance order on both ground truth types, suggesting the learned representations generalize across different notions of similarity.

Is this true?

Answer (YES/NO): YES